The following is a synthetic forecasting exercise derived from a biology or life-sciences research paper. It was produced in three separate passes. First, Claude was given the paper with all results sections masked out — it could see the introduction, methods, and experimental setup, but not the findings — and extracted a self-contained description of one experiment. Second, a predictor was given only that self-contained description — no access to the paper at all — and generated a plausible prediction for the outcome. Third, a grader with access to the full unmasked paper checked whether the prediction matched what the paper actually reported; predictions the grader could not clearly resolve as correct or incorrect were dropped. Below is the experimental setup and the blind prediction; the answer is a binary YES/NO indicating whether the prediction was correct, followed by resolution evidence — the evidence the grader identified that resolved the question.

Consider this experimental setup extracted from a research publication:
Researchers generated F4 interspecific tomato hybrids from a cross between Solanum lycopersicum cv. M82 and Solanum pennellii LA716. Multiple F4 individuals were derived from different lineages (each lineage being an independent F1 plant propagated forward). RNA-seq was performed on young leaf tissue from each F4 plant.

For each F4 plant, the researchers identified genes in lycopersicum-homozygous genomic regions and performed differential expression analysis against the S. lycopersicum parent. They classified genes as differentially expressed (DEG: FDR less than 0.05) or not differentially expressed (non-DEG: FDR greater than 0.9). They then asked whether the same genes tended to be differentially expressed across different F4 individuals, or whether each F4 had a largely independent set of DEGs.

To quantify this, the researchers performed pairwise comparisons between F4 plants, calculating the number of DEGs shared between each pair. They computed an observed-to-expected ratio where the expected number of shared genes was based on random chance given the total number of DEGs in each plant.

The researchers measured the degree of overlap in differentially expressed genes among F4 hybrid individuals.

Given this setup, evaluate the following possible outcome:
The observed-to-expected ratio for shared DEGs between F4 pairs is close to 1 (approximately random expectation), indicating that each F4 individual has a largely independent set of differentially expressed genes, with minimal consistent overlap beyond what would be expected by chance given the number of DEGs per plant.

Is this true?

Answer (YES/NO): NO